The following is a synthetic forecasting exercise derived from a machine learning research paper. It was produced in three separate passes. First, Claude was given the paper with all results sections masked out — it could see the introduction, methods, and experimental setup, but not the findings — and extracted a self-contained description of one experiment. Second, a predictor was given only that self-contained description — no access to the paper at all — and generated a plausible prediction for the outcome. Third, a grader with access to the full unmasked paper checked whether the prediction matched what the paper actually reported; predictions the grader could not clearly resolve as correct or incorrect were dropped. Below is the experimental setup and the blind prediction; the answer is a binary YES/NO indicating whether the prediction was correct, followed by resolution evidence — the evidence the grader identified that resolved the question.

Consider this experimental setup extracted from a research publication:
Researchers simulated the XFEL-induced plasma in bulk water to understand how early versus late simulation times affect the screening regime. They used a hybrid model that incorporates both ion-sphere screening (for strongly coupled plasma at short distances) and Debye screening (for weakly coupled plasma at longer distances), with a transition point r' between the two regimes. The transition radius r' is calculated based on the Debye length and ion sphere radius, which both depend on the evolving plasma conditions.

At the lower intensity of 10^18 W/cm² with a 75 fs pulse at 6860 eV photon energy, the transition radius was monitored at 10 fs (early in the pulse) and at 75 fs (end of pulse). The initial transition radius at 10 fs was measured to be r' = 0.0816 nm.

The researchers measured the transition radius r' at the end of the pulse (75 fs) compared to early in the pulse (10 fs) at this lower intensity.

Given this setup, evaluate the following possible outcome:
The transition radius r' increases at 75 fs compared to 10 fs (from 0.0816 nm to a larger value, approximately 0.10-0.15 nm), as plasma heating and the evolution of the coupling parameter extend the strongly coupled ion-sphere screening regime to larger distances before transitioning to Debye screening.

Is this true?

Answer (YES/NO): NO